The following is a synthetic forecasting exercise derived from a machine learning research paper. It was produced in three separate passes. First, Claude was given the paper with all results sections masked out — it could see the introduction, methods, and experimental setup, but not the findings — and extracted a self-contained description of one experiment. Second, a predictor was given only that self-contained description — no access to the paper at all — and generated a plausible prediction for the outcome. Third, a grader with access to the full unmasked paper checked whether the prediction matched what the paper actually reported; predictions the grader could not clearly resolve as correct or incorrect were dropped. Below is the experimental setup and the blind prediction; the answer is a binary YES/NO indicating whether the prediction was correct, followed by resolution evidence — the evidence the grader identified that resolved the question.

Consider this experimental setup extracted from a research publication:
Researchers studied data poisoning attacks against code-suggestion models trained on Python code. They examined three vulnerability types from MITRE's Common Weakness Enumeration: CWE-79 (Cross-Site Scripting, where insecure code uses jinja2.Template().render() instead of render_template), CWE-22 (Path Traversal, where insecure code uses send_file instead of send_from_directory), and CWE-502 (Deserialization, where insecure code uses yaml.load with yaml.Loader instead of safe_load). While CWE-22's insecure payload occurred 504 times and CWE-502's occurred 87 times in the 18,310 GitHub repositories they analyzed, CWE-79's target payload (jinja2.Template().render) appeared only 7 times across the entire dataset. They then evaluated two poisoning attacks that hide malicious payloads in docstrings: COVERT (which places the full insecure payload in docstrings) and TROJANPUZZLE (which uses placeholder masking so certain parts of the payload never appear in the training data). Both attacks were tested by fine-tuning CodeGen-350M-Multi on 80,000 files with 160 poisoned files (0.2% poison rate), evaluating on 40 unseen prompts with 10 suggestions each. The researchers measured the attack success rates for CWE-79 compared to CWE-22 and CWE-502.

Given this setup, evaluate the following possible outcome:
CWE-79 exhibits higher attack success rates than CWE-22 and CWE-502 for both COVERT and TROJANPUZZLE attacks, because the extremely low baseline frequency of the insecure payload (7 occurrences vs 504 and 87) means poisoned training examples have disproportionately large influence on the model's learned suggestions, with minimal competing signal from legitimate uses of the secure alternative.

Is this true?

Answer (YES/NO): NO